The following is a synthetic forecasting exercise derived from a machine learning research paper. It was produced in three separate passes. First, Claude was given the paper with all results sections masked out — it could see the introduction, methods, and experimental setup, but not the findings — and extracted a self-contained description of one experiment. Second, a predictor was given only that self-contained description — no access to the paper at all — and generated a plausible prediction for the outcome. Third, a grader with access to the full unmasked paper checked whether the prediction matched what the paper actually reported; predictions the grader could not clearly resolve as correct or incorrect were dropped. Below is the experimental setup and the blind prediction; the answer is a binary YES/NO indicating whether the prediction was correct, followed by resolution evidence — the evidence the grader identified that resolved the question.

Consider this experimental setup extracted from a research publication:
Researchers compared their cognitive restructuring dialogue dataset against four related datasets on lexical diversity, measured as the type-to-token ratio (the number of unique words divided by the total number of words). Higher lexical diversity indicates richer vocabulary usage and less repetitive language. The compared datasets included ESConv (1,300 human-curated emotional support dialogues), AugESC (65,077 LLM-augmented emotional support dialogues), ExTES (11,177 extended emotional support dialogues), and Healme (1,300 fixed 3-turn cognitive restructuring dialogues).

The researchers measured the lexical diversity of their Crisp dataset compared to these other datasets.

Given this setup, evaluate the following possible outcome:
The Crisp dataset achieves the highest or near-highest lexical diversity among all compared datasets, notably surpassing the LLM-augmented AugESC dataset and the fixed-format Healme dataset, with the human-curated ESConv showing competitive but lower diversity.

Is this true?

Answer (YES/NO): NO